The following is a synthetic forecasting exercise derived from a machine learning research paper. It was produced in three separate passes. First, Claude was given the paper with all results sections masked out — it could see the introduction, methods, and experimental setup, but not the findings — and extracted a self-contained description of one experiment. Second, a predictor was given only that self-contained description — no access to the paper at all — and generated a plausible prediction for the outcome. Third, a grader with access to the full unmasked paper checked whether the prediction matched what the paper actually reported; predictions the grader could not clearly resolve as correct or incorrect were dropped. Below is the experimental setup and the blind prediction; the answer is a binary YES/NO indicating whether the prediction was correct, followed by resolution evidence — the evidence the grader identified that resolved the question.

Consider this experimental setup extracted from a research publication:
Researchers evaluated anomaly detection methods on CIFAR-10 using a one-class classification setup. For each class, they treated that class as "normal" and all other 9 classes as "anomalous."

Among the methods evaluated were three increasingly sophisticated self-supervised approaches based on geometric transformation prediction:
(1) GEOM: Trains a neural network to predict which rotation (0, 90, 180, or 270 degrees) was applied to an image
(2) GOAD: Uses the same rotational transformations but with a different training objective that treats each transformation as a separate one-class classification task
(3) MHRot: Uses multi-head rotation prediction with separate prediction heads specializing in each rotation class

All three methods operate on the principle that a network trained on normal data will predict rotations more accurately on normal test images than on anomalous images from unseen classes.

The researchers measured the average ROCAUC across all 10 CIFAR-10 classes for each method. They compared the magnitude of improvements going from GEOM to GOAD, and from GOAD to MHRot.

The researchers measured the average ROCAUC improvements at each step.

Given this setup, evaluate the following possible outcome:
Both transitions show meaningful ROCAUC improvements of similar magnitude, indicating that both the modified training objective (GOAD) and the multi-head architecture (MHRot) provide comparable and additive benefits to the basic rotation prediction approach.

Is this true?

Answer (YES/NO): YES